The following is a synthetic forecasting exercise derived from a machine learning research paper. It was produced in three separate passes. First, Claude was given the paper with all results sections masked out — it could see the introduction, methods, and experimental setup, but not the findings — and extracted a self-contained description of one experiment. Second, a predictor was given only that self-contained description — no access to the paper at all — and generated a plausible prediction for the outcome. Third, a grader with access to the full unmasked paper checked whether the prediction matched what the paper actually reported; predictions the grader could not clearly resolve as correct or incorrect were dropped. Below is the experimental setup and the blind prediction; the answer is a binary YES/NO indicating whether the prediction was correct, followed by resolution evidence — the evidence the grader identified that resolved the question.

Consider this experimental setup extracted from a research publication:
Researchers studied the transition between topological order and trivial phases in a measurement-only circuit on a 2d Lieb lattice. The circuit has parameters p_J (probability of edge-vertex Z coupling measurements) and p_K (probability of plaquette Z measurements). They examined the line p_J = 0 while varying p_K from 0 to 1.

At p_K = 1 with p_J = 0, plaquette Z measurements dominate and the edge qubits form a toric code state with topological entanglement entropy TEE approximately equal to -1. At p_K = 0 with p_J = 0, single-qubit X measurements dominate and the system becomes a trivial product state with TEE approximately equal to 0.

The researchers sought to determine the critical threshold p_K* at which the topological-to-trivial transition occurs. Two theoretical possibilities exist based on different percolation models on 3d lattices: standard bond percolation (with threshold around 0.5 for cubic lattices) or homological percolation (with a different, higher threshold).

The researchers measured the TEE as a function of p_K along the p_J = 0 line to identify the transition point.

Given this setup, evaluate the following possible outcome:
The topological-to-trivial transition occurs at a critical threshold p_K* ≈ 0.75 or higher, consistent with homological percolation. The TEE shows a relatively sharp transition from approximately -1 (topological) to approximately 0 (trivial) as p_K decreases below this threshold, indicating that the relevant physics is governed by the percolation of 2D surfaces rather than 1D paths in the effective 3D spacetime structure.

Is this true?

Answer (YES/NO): YES